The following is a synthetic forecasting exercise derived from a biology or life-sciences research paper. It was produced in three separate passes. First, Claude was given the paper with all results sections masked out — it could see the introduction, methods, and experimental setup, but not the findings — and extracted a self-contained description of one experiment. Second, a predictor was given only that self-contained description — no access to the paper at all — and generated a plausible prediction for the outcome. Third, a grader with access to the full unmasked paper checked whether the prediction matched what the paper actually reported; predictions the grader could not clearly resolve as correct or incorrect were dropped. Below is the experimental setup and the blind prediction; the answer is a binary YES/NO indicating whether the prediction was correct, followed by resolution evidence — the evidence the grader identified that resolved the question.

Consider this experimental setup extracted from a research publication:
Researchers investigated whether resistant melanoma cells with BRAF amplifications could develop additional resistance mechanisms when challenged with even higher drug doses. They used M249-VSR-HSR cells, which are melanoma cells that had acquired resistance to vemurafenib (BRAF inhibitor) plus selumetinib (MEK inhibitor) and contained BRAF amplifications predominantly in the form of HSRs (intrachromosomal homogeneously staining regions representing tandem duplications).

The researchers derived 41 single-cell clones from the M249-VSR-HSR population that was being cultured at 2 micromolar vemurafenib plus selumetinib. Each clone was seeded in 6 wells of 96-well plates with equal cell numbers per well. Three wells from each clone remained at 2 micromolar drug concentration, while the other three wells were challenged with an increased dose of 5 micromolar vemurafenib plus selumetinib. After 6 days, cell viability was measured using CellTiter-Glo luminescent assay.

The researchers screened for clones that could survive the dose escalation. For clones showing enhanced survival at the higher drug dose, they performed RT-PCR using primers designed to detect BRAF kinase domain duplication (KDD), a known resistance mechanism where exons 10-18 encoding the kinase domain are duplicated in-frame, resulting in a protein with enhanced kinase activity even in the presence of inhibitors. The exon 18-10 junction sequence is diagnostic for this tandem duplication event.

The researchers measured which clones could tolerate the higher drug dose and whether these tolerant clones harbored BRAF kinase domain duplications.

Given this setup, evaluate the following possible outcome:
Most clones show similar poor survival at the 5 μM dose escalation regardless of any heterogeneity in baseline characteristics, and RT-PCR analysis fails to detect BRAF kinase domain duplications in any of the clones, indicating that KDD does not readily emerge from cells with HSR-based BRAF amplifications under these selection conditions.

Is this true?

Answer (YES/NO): NO